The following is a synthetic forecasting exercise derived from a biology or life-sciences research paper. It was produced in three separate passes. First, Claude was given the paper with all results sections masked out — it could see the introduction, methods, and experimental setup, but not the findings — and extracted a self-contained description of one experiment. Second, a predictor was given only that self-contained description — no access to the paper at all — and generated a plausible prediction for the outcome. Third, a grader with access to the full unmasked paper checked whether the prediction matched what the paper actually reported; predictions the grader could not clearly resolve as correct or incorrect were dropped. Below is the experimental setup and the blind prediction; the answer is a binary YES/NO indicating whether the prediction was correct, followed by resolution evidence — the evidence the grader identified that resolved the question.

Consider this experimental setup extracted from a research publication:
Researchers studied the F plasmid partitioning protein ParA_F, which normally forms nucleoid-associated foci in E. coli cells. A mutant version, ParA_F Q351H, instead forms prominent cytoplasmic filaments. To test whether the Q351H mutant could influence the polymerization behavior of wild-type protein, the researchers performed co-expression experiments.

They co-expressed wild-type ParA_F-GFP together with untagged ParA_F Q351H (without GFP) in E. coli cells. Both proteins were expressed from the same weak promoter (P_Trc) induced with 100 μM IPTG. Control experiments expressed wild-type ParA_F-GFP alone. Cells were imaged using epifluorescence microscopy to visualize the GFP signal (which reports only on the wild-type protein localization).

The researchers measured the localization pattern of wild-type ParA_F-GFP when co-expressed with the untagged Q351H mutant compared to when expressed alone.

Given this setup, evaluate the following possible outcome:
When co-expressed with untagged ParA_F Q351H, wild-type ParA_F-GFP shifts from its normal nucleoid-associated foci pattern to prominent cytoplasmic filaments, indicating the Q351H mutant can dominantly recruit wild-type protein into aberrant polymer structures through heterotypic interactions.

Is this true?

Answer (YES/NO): YES